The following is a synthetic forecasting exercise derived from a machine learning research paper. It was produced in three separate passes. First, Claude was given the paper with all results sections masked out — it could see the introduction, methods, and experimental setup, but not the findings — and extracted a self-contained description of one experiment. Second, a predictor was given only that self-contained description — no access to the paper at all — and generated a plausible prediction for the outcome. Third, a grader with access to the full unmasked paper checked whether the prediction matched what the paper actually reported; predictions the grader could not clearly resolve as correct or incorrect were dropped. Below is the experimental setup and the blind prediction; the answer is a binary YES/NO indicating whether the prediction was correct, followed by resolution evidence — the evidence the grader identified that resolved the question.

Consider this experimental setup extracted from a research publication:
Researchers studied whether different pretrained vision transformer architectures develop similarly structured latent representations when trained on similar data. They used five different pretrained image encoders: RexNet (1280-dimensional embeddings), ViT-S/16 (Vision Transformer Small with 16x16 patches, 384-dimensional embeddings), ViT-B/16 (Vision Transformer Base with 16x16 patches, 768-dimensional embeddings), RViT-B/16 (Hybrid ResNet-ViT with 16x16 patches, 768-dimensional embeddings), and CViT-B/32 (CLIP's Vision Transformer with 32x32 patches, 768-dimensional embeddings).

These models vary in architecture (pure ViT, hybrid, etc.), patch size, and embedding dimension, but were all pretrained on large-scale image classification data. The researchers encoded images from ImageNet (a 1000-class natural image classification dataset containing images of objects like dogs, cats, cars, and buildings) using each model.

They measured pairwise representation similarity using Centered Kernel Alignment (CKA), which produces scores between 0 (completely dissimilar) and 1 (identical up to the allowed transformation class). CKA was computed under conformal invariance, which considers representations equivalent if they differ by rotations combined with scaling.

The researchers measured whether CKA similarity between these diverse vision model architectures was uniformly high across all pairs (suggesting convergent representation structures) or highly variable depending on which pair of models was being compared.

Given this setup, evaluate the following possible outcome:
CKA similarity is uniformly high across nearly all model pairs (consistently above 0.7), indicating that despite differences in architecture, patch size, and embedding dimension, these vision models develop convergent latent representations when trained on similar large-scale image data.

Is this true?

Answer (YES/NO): NO